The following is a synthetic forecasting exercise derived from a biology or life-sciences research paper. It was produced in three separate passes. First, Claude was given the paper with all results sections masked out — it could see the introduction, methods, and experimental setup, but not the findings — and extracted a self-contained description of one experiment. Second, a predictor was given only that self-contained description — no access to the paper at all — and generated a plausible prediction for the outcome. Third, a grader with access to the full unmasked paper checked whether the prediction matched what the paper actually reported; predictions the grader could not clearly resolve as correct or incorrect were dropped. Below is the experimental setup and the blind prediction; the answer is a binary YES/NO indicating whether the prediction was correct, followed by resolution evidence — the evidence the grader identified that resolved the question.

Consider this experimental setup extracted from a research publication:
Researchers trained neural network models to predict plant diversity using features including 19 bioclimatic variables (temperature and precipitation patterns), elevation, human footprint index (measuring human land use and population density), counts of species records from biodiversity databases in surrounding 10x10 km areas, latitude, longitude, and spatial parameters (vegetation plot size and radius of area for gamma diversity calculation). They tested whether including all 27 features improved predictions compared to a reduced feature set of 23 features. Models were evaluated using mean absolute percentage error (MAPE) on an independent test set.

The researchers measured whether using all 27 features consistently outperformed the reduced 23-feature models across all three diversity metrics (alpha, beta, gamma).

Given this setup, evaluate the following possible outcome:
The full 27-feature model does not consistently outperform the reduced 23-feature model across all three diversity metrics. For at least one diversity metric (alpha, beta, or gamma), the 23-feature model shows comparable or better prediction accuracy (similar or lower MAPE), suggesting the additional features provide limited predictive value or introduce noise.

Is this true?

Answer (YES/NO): NO